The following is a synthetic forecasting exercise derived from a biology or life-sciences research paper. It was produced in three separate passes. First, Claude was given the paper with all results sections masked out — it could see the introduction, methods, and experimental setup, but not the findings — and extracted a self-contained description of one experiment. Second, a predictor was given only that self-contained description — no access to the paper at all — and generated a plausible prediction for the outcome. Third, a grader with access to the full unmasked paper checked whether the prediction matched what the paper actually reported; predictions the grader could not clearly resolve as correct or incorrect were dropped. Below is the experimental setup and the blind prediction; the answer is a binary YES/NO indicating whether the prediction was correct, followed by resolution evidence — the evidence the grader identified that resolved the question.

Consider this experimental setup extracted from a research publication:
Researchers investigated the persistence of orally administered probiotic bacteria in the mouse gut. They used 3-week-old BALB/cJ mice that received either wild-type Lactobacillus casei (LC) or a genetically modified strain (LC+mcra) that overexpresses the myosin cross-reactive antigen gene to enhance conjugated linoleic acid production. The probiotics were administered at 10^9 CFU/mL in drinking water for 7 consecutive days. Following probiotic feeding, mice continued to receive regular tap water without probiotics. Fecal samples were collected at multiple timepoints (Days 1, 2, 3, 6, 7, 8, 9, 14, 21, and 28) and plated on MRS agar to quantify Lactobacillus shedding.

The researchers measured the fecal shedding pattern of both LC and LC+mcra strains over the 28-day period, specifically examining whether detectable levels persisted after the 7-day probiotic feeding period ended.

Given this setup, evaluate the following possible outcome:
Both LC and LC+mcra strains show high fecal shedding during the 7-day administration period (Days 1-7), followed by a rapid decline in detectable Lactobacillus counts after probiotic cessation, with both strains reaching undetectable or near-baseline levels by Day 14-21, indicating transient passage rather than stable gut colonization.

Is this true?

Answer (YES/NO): NO